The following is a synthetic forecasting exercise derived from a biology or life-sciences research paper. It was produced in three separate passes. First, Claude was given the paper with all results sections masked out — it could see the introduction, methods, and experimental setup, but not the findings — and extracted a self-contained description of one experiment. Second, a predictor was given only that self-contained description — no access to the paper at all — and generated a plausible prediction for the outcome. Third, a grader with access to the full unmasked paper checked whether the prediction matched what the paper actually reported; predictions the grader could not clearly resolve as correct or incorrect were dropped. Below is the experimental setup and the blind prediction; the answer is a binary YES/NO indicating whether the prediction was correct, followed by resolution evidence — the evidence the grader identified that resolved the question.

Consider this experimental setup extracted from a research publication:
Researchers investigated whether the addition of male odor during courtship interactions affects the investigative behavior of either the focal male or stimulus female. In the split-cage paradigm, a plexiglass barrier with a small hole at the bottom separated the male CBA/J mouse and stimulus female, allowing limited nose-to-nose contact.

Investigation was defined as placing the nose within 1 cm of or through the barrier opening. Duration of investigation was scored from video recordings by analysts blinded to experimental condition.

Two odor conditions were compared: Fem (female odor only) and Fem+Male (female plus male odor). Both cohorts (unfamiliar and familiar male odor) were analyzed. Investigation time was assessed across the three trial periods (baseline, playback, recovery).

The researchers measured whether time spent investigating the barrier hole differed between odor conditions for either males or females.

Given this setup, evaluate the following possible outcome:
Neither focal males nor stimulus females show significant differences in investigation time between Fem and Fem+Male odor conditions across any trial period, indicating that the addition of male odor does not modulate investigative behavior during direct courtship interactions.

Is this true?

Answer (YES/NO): YES